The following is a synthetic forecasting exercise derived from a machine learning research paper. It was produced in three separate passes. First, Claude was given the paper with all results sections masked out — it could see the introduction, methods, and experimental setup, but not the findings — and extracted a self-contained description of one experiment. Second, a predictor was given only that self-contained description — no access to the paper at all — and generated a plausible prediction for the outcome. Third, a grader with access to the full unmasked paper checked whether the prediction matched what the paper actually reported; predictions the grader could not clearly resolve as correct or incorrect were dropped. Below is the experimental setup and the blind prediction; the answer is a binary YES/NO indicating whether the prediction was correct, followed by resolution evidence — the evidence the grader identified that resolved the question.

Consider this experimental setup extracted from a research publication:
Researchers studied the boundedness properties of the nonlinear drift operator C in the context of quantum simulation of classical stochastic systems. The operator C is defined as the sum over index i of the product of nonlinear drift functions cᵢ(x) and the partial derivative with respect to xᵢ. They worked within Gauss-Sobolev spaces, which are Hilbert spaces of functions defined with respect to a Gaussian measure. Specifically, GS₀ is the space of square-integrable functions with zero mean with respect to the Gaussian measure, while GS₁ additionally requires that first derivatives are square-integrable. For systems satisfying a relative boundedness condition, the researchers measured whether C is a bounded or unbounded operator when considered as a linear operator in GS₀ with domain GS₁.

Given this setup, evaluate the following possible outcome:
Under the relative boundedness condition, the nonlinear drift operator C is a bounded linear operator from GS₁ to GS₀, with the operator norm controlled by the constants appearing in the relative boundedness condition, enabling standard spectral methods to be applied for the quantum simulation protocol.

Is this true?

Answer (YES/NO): YES